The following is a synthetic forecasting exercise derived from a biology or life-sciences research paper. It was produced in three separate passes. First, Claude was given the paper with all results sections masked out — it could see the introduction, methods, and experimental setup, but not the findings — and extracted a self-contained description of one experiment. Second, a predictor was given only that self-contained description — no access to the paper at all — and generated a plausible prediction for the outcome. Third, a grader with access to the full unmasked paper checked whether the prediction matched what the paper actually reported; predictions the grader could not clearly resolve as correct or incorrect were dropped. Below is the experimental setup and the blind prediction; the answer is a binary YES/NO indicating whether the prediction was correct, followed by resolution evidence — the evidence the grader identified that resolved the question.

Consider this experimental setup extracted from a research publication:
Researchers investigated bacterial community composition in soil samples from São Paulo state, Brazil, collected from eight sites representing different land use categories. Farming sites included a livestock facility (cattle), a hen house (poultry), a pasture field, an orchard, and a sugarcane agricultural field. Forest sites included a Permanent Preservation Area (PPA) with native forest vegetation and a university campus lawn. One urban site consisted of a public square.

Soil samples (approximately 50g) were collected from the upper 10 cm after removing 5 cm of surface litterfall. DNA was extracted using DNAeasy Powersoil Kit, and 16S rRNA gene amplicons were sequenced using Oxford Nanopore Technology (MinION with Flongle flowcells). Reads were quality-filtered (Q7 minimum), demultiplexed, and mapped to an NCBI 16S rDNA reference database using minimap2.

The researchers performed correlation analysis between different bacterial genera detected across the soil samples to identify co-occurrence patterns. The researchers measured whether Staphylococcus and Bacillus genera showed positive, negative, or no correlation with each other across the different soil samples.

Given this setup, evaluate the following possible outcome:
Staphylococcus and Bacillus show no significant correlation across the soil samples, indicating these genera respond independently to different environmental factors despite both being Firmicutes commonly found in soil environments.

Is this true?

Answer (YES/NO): NO